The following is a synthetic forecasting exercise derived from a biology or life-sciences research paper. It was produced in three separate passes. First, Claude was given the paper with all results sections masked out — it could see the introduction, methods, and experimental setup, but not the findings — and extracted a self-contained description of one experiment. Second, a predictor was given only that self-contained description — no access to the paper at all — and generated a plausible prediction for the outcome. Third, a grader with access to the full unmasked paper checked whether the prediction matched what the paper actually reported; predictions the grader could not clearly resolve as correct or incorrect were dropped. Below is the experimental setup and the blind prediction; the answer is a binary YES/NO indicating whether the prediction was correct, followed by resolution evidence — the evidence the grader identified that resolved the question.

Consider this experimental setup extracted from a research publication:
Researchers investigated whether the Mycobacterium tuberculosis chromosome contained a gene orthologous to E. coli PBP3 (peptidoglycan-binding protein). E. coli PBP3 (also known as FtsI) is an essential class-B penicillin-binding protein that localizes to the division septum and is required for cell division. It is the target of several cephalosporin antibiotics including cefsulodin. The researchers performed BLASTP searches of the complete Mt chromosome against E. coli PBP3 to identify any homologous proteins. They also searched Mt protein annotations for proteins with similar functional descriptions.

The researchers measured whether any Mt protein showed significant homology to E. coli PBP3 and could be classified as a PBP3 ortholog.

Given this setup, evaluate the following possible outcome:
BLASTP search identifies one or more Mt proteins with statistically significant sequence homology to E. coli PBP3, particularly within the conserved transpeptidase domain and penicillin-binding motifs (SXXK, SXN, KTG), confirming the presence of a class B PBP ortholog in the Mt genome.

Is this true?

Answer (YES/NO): NO